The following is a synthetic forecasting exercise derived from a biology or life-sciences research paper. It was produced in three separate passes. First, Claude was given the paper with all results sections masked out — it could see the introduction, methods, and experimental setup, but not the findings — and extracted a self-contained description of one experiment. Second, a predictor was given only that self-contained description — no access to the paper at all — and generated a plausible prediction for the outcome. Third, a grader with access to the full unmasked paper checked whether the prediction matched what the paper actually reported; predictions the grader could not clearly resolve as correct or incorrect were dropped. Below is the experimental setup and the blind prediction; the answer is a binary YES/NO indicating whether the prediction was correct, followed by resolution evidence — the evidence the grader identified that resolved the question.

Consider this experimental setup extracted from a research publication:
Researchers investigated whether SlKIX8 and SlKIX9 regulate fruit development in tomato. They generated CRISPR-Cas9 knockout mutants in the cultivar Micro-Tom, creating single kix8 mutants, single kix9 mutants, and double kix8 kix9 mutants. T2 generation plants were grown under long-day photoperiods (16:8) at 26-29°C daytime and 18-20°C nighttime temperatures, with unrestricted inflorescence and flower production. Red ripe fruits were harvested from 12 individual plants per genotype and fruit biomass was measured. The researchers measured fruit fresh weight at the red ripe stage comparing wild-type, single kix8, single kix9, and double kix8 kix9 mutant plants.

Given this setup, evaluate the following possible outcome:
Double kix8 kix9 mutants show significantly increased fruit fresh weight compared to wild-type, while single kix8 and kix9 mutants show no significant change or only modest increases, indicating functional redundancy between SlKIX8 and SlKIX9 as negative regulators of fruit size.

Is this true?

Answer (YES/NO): NO